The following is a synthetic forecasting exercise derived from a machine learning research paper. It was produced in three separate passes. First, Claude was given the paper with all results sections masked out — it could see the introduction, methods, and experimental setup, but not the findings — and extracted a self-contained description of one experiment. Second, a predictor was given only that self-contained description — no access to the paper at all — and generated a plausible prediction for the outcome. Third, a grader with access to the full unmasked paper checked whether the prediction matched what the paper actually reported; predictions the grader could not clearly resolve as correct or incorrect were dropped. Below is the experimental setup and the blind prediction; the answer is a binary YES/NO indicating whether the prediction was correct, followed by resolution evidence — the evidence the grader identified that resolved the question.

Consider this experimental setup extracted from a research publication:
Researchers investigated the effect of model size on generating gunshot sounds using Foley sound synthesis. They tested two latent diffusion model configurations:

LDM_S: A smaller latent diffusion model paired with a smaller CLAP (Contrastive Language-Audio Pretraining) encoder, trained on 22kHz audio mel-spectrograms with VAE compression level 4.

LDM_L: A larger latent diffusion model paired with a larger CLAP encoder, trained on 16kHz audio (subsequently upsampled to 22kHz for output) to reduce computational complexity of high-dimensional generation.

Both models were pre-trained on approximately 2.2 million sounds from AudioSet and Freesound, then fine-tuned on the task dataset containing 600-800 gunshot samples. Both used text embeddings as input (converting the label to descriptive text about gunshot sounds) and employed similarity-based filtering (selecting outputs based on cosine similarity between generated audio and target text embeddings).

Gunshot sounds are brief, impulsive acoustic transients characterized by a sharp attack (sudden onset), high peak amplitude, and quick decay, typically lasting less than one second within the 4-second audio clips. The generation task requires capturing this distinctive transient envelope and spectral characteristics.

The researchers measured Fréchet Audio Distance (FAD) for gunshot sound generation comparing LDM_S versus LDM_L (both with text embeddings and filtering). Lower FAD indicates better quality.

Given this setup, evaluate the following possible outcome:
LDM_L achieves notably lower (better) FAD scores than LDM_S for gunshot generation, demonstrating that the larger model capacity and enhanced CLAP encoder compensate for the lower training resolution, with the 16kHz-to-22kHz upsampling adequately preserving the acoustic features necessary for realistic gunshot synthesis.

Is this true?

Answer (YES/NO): NO